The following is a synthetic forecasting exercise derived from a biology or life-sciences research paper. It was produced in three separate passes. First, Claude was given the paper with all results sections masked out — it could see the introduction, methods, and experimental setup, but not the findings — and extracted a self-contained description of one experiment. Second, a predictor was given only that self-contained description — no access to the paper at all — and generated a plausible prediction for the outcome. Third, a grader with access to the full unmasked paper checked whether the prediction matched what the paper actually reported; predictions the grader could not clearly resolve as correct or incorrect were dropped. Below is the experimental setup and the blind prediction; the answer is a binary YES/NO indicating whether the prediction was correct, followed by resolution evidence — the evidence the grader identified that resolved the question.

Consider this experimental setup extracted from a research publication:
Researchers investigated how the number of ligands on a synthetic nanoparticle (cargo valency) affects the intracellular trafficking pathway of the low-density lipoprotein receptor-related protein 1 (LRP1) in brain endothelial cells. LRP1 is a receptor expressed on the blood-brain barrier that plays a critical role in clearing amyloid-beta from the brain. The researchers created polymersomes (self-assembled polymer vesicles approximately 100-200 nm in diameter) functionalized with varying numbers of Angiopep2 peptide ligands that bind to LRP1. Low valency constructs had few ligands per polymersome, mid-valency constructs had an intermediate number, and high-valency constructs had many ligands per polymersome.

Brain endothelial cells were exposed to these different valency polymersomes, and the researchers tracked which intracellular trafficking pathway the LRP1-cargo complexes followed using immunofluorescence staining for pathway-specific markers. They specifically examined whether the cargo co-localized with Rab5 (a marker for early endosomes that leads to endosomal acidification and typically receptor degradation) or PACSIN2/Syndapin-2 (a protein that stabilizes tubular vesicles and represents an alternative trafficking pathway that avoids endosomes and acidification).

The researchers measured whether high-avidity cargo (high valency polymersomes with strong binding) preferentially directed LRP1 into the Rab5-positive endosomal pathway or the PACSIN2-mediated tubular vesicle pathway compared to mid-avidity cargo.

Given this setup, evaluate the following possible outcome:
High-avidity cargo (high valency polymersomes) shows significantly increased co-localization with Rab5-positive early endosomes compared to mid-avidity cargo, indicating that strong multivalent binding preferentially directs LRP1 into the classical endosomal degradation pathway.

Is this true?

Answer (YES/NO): YES